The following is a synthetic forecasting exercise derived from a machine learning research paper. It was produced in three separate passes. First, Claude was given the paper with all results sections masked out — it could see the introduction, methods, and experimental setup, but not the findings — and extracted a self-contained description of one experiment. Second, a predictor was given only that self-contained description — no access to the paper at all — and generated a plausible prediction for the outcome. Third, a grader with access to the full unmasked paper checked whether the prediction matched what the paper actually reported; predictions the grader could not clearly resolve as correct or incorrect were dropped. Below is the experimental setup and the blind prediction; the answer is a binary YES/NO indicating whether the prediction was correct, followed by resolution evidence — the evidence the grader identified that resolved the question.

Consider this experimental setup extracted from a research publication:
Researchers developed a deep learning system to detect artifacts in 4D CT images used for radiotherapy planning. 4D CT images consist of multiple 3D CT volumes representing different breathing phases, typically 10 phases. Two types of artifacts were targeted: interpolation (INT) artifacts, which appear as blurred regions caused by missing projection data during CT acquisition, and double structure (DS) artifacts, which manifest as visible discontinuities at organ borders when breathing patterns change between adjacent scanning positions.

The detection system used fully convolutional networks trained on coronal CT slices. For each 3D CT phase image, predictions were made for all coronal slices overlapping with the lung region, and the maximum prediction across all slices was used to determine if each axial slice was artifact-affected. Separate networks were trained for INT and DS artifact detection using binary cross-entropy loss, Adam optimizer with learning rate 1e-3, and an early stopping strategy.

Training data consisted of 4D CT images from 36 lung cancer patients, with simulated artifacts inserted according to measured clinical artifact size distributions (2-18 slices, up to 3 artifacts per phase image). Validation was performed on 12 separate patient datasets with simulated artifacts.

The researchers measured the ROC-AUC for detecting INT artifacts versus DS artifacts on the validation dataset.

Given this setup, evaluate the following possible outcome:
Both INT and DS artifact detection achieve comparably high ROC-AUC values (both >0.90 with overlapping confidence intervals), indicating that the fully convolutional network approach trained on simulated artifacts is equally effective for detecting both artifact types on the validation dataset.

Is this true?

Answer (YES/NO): YES